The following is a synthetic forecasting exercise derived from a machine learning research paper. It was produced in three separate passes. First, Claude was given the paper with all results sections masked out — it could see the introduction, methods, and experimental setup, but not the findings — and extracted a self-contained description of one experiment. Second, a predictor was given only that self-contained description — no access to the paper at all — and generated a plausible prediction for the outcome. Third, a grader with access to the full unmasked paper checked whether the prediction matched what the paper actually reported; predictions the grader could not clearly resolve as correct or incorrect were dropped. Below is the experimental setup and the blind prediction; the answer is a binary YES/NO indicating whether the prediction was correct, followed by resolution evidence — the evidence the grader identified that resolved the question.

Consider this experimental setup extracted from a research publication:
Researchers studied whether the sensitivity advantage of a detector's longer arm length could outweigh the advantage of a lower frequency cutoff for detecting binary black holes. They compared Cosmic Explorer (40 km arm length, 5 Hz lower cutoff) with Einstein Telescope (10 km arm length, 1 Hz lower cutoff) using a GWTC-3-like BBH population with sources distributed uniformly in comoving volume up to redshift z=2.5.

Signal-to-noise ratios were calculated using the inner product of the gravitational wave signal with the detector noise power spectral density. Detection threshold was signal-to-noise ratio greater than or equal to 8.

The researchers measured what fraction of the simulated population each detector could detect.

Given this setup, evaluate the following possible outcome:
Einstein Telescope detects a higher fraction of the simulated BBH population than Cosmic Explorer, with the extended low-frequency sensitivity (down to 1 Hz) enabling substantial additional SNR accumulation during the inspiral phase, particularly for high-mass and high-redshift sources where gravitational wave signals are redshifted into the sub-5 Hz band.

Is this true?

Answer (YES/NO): NO